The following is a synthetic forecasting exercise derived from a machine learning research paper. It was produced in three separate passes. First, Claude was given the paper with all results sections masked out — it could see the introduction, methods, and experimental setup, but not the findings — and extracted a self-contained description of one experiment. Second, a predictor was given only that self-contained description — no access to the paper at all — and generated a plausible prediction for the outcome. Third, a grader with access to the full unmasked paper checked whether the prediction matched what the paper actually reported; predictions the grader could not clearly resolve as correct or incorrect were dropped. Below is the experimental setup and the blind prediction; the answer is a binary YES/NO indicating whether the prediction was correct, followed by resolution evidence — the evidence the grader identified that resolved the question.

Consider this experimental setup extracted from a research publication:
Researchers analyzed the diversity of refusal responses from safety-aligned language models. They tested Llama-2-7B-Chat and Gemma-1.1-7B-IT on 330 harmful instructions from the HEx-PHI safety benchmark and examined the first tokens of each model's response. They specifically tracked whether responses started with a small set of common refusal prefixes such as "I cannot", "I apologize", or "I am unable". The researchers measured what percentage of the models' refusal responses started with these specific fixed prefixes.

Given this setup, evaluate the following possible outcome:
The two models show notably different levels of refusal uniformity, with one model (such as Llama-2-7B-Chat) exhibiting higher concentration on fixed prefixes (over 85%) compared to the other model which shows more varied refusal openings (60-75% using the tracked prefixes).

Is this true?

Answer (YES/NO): NO